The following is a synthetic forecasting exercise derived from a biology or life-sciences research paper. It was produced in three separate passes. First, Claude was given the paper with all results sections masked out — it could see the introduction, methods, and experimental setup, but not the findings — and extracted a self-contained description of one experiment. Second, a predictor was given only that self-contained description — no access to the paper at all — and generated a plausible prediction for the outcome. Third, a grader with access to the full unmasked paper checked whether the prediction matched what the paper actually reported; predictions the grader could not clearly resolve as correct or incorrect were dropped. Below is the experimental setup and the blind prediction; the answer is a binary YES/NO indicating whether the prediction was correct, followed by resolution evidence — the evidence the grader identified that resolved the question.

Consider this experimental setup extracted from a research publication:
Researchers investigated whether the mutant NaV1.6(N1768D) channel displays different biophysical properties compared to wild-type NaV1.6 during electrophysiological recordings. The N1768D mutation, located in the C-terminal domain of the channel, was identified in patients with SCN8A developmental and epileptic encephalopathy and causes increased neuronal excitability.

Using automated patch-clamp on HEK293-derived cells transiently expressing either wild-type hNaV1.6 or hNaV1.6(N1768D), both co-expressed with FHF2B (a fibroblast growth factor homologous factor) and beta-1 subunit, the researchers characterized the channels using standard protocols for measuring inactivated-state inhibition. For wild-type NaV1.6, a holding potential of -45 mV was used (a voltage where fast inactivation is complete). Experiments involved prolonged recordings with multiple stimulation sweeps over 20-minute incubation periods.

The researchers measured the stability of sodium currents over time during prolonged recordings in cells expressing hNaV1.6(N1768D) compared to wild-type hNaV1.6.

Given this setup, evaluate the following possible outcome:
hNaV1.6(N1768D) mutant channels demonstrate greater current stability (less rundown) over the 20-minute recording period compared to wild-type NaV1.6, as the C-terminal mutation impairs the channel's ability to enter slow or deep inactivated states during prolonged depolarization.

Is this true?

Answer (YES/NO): NO